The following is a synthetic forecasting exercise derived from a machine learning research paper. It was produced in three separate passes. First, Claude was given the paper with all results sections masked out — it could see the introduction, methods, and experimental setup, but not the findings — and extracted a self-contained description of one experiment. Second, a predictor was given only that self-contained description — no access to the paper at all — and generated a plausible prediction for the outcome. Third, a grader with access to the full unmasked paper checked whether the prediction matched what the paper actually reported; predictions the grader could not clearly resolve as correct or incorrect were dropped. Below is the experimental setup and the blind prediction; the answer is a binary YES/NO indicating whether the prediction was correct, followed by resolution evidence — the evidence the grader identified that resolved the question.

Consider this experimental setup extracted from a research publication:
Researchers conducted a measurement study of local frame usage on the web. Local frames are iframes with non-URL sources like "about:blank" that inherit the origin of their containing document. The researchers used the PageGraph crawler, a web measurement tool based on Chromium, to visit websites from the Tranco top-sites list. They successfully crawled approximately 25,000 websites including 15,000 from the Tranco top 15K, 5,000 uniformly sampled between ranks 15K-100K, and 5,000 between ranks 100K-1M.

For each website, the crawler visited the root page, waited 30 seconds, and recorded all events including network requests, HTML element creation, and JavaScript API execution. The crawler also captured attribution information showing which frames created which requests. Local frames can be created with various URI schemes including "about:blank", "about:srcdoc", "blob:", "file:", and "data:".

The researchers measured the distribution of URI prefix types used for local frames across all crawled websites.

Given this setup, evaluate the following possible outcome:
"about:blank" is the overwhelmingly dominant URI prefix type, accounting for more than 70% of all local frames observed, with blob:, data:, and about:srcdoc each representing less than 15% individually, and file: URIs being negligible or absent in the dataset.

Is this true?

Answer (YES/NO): YES